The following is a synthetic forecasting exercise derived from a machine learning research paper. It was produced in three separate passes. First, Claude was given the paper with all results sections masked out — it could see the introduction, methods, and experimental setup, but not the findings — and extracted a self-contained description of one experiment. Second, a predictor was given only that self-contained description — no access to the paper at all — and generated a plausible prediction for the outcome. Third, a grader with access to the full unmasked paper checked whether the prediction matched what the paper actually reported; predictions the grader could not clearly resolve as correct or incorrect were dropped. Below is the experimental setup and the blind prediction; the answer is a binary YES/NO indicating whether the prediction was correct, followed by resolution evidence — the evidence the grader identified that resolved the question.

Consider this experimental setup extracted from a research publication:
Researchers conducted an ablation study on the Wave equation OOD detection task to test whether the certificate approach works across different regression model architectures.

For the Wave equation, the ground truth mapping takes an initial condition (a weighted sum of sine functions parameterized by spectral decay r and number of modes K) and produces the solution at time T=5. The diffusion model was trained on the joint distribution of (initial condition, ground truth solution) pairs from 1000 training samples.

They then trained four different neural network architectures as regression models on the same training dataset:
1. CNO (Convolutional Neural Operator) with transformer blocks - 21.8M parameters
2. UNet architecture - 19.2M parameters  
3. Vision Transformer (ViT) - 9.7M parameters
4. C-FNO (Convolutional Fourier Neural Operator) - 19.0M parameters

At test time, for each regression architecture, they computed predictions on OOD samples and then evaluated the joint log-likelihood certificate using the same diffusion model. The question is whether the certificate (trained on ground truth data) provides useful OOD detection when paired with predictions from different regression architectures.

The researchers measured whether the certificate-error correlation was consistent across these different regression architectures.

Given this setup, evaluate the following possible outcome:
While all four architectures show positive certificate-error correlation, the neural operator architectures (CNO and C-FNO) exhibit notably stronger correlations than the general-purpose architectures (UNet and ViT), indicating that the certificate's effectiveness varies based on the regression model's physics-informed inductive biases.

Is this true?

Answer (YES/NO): NO